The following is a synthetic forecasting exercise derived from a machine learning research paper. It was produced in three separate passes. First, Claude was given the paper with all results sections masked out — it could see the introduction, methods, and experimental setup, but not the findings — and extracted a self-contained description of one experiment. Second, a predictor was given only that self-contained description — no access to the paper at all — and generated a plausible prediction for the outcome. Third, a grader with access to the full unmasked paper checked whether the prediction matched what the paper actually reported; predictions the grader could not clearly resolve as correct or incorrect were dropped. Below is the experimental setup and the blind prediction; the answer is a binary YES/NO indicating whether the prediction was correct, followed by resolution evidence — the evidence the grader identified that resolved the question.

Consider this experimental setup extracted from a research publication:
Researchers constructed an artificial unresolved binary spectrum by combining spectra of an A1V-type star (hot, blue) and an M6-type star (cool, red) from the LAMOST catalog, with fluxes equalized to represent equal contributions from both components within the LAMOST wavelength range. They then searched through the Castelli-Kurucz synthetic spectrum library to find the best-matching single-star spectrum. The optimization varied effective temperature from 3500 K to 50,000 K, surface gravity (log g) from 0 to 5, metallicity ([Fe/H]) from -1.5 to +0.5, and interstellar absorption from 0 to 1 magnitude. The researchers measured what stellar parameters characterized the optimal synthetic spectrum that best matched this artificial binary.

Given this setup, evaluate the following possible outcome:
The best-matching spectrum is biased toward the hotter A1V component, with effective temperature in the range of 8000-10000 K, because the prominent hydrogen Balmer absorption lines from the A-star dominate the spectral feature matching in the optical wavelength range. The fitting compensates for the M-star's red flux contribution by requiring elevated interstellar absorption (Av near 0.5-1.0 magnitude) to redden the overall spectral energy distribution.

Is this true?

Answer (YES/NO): NO